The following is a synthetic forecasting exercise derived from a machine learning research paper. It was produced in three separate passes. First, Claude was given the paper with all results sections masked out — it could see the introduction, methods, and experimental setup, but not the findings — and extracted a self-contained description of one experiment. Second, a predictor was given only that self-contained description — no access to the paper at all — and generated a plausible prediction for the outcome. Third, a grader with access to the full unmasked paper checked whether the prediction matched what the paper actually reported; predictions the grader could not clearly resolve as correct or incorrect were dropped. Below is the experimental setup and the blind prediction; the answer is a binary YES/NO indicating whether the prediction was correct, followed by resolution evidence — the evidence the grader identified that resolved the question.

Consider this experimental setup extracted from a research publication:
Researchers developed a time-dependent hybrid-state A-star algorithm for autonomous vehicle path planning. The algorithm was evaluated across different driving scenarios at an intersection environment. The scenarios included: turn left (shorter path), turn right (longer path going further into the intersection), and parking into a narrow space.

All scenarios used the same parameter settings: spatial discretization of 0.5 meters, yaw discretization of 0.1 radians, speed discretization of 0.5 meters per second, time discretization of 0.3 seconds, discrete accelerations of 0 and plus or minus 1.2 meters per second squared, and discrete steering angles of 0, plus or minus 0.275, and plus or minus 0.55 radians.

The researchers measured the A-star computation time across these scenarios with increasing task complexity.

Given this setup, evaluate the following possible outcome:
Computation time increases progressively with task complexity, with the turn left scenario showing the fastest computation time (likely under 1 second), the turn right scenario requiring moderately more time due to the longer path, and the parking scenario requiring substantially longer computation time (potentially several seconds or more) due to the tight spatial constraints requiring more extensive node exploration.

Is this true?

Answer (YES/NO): NO